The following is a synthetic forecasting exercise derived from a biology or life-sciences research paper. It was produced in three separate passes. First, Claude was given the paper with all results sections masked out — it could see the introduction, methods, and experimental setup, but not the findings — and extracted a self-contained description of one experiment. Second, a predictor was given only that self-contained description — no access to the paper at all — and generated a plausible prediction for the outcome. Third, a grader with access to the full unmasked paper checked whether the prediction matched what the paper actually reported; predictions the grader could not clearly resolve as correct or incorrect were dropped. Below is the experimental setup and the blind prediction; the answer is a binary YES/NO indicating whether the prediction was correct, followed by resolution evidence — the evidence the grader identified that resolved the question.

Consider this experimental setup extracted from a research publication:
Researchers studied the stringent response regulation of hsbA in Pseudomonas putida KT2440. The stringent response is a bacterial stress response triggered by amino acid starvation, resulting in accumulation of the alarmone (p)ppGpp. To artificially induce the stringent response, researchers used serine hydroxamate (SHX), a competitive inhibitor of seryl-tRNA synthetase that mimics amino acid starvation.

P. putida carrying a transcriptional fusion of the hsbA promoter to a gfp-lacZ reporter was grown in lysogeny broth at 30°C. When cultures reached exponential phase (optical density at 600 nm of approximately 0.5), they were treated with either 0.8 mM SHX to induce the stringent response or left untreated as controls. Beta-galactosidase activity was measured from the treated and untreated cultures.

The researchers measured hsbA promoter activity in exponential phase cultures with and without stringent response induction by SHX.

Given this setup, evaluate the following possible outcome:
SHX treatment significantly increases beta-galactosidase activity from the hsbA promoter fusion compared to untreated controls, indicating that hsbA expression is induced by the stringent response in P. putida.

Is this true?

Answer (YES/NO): YES